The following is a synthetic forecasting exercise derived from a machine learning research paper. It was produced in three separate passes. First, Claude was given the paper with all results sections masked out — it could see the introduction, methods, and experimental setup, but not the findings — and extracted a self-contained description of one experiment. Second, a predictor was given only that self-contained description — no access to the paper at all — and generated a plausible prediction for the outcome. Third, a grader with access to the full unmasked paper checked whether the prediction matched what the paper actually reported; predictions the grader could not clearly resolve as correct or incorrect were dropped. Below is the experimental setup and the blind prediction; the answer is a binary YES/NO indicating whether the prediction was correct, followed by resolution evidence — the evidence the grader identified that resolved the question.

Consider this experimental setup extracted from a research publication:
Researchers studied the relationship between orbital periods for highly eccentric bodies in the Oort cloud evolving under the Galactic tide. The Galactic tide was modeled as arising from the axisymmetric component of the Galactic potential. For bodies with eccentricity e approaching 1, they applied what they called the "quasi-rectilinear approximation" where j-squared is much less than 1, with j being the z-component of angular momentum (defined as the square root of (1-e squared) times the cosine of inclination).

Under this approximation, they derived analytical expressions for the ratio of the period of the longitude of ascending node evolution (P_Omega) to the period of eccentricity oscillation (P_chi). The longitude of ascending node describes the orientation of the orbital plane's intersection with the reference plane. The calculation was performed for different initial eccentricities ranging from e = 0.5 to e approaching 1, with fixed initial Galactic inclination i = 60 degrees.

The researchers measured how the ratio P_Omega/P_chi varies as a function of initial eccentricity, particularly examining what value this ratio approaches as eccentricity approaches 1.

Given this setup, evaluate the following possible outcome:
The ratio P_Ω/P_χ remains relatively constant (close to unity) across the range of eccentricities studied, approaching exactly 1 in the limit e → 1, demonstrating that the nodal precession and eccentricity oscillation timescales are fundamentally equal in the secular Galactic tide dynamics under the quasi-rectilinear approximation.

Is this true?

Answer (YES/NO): NO